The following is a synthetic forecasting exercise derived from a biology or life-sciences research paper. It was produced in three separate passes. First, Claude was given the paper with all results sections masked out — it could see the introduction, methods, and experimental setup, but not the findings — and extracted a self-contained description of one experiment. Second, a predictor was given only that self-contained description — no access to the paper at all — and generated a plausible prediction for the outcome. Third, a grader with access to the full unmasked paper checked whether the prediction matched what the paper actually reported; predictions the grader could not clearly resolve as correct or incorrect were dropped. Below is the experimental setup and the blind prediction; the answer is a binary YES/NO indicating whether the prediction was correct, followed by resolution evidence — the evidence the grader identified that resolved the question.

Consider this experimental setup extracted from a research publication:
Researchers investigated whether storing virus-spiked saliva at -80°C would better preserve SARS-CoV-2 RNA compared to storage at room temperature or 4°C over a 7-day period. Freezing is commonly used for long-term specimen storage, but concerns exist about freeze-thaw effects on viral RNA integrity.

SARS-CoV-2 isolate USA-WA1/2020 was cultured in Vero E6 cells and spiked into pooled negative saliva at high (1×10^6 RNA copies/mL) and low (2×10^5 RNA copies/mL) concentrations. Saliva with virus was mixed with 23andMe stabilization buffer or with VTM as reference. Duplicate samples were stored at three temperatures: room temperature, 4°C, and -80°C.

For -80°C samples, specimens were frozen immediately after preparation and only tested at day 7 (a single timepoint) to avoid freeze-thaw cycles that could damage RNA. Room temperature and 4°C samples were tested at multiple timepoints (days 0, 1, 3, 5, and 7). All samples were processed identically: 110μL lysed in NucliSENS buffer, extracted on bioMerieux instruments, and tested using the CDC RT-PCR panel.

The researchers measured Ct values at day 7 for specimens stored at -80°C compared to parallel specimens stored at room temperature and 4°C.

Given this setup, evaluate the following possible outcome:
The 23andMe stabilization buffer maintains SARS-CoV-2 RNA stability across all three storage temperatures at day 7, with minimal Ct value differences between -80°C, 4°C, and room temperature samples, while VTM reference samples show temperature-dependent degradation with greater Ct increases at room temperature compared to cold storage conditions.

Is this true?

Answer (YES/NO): NO